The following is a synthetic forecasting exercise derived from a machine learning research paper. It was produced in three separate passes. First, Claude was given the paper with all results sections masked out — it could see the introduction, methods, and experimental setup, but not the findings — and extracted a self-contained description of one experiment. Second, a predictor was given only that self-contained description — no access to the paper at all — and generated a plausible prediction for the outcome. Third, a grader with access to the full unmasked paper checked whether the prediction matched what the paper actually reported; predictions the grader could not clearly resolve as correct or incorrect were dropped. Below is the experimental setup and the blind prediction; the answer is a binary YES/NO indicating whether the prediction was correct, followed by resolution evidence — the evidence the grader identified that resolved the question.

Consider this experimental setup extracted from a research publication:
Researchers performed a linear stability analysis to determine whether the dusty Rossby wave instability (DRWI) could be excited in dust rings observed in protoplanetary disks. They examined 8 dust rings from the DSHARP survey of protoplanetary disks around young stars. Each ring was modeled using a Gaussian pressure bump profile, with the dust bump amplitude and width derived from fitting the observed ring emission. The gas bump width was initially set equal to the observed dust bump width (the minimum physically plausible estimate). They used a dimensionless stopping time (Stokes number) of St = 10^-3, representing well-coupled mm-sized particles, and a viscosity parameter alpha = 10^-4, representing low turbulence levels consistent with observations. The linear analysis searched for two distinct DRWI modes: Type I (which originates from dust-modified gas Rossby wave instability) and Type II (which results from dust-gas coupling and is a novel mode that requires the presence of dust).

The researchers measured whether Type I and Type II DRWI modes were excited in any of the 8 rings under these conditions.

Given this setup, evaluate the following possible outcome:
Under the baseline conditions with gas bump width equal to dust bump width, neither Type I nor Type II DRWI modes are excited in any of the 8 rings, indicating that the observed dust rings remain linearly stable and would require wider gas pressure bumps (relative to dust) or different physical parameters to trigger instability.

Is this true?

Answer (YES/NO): NO